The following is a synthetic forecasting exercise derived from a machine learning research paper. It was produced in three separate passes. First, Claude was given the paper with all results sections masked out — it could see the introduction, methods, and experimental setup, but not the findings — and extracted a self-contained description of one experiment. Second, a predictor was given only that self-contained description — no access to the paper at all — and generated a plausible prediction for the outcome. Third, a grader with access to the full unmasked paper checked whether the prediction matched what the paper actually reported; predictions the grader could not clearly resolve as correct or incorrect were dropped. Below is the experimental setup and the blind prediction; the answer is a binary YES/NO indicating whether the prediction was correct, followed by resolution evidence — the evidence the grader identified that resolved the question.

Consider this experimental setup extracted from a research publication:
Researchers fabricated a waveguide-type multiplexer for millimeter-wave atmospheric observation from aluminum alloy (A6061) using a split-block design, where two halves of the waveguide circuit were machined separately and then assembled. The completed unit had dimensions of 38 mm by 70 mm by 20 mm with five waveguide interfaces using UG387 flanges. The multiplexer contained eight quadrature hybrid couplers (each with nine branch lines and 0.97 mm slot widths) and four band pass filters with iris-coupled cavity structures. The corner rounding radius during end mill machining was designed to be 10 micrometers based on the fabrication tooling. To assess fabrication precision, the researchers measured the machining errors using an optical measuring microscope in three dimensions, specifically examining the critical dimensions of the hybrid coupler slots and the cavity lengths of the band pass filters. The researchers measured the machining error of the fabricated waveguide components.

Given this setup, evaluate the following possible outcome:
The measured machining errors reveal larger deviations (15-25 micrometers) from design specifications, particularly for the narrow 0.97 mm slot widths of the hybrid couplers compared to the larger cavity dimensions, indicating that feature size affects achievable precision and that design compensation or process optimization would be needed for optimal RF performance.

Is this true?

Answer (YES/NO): NO